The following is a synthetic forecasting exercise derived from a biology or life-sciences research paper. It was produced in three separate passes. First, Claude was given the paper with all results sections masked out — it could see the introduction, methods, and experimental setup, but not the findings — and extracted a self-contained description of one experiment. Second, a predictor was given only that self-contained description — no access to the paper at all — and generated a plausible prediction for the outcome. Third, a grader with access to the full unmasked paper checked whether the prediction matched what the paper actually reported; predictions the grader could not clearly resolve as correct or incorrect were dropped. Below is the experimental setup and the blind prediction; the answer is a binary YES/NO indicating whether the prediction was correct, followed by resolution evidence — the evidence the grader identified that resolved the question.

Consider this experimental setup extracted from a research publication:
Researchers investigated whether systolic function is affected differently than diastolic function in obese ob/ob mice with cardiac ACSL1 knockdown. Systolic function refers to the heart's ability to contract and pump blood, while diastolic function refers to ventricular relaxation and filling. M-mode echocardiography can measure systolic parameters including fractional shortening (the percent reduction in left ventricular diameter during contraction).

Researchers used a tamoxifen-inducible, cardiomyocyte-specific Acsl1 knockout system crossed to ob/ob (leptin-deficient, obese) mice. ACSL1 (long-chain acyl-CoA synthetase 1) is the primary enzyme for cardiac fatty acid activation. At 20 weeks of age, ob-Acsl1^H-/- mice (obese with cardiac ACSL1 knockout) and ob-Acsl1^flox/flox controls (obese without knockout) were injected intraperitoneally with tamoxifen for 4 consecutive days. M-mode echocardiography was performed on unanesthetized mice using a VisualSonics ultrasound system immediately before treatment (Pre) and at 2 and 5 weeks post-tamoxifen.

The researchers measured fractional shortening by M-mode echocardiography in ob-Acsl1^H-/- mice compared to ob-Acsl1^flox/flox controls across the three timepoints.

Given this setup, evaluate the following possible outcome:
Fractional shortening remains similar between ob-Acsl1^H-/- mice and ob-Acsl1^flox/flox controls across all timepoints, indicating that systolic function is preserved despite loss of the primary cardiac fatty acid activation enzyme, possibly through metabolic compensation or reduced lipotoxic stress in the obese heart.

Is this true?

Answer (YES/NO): NO